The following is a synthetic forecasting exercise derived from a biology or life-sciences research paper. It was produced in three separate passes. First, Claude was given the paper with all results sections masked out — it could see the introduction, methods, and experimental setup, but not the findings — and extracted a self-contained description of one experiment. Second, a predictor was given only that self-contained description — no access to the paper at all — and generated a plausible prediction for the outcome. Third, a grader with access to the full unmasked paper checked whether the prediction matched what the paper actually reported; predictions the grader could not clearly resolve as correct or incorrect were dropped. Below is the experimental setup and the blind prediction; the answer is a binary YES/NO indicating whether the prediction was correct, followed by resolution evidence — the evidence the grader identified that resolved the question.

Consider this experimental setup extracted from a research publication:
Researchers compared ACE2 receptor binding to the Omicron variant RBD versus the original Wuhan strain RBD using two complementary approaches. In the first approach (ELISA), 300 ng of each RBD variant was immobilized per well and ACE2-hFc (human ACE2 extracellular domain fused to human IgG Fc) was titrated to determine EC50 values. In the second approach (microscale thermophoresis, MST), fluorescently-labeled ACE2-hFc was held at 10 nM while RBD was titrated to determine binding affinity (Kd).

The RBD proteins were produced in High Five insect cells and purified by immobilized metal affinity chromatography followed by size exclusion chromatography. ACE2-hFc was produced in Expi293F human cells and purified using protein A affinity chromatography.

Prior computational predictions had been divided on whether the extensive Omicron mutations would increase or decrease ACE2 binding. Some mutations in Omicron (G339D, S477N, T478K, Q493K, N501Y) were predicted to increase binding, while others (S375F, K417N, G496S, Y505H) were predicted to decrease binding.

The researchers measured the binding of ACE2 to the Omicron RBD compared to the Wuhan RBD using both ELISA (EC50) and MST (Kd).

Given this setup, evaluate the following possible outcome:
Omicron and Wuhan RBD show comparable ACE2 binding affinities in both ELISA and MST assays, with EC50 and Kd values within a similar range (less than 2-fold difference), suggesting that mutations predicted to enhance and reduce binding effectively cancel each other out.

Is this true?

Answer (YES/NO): NO